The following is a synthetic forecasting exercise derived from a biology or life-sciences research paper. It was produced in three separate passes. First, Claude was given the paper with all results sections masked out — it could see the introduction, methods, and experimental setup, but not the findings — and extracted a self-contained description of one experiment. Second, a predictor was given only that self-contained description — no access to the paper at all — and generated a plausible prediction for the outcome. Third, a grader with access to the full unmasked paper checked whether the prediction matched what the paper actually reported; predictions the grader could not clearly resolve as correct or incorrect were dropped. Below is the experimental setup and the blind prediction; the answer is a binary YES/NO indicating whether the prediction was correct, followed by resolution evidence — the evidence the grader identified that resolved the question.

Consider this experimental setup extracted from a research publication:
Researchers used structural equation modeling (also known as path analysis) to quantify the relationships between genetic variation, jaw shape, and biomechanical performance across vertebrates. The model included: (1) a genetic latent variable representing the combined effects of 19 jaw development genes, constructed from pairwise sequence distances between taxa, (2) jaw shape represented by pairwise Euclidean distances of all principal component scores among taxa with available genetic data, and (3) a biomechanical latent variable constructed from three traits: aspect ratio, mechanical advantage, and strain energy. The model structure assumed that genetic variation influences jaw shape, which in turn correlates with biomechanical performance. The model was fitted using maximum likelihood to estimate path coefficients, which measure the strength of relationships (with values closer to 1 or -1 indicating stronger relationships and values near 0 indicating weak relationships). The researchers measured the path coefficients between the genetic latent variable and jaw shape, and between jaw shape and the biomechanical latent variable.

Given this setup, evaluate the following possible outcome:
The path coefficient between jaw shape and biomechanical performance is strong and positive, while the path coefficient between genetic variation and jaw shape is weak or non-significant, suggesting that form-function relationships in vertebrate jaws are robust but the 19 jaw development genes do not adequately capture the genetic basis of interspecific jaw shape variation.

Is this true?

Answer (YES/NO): NO